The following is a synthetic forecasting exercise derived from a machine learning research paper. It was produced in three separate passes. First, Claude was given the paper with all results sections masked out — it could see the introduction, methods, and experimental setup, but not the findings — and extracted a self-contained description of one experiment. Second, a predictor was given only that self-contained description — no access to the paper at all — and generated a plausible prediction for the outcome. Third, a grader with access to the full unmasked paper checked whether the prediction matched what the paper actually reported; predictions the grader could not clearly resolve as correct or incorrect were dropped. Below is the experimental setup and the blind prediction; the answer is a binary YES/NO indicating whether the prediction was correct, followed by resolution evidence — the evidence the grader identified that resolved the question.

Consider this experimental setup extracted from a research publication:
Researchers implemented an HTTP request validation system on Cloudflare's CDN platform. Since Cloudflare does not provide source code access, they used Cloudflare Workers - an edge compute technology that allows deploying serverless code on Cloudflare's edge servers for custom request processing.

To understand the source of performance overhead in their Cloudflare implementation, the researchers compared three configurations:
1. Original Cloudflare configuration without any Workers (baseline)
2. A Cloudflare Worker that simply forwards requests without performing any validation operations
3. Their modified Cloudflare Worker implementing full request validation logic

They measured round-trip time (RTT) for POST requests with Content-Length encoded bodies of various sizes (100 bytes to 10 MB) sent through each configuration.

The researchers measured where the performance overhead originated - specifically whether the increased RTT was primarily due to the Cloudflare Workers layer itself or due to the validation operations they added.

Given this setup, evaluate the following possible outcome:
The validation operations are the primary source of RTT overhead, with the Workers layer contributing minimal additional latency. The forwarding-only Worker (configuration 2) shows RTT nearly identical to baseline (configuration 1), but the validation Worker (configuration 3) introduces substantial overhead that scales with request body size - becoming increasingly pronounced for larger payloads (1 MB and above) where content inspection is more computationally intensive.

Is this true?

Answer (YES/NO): NO